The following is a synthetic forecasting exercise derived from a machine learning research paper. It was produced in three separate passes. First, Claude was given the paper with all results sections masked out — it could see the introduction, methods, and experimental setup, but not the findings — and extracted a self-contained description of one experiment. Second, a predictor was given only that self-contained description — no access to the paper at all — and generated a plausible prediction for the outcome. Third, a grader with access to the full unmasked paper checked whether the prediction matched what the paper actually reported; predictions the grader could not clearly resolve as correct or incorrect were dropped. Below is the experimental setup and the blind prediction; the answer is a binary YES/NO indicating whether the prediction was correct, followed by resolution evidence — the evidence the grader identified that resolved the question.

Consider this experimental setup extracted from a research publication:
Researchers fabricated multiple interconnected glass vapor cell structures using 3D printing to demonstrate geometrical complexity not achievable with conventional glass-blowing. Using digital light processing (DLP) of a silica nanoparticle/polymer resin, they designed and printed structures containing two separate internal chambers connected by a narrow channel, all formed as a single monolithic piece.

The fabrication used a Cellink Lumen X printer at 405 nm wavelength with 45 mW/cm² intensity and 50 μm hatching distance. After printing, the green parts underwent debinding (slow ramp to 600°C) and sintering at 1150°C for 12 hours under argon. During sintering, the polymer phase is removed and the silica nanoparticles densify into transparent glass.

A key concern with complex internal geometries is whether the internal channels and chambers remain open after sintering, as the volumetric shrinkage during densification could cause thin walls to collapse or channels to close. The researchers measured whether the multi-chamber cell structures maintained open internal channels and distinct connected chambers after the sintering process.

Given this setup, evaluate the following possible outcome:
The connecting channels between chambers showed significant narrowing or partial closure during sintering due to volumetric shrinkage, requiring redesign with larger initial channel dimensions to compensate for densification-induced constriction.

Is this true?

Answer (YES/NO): NO